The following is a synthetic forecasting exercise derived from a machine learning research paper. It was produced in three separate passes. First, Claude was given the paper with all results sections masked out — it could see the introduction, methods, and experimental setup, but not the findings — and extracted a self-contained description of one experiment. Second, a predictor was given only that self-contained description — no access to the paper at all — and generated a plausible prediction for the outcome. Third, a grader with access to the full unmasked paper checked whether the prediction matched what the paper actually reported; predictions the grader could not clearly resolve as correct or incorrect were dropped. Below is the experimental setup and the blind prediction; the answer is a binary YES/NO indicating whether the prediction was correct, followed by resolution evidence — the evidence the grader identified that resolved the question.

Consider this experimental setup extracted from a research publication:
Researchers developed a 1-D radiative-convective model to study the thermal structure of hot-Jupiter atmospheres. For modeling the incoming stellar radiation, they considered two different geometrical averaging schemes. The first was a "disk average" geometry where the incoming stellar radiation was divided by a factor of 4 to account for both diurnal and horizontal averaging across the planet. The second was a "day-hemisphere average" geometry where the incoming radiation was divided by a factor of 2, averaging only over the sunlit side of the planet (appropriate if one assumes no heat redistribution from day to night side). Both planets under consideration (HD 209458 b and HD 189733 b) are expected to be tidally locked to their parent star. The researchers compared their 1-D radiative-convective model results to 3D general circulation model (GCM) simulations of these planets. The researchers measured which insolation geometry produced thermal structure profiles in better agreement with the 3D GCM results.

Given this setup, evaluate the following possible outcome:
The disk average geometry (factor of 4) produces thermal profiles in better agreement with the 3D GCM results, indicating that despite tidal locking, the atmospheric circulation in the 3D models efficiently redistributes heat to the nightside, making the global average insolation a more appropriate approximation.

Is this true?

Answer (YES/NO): YES